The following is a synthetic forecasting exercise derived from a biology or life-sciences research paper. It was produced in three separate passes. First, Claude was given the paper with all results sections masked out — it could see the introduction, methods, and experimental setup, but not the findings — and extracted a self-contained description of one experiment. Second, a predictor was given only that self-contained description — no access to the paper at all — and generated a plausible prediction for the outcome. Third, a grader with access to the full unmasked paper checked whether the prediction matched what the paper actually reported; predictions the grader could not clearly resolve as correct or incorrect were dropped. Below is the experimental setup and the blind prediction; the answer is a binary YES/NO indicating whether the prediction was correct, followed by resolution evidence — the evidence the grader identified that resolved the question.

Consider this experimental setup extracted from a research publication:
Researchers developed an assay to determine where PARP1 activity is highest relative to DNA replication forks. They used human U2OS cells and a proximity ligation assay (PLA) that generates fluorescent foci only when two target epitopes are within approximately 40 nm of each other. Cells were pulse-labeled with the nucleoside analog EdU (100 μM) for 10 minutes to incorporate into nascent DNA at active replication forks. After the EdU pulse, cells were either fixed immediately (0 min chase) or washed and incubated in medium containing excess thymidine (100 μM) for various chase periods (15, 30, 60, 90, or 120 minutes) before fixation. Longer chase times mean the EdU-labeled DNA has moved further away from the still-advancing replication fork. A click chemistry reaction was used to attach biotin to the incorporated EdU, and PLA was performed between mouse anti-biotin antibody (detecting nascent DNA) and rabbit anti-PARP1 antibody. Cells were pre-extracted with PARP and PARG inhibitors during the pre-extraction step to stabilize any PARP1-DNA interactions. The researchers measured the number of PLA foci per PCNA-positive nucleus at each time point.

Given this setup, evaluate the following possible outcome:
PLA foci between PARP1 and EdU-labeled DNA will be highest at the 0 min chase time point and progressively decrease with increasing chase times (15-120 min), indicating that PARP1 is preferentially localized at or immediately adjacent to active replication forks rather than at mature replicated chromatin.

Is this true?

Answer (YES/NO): NO